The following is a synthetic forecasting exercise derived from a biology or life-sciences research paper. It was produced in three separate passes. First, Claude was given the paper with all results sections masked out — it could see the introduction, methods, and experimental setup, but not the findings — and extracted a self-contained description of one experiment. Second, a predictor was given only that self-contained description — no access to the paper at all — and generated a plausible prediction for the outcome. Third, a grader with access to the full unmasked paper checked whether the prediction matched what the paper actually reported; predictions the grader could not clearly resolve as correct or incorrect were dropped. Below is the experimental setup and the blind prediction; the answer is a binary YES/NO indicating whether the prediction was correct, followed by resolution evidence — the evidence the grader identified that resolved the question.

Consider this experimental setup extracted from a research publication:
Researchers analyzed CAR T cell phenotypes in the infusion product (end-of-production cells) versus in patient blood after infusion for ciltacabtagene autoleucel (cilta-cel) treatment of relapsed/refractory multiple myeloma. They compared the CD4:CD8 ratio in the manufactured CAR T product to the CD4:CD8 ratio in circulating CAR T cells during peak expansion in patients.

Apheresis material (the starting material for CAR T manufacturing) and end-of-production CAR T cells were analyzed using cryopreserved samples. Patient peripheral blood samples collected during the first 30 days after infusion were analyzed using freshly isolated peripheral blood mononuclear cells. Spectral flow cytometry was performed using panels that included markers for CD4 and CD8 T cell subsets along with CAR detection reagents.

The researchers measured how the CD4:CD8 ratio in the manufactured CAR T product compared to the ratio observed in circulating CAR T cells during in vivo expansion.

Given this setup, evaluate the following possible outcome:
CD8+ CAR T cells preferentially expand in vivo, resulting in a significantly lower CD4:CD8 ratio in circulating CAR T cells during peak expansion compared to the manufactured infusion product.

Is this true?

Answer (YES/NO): NO